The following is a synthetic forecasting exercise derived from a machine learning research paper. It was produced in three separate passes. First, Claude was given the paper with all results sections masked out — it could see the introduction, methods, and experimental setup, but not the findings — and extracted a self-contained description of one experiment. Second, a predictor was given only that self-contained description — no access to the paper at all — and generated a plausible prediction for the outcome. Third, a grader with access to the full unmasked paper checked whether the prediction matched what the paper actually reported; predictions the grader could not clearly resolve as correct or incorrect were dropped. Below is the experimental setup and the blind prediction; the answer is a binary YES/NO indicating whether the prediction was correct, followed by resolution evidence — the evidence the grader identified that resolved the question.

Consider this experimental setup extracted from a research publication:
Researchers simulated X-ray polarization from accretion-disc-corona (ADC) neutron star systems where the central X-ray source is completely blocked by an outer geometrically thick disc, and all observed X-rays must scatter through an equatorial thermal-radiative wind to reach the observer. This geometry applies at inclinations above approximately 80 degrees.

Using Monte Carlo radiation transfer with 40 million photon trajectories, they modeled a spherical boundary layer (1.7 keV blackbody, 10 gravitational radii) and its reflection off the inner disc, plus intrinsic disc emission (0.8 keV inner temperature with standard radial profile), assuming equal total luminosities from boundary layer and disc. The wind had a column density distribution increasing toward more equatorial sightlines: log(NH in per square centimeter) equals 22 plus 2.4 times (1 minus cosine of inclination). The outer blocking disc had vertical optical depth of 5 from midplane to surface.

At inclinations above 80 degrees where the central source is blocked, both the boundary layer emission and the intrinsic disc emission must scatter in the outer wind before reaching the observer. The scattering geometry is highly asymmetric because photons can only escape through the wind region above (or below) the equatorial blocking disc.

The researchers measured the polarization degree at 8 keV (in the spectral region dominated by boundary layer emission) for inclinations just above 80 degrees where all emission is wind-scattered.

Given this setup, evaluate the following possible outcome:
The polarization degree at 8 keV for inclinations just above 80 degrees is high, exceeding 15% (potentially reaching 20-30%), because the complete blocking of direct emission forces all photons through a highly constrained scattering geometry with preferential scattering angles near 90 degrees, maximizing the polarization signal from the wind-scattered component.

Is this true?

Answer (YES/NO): NO